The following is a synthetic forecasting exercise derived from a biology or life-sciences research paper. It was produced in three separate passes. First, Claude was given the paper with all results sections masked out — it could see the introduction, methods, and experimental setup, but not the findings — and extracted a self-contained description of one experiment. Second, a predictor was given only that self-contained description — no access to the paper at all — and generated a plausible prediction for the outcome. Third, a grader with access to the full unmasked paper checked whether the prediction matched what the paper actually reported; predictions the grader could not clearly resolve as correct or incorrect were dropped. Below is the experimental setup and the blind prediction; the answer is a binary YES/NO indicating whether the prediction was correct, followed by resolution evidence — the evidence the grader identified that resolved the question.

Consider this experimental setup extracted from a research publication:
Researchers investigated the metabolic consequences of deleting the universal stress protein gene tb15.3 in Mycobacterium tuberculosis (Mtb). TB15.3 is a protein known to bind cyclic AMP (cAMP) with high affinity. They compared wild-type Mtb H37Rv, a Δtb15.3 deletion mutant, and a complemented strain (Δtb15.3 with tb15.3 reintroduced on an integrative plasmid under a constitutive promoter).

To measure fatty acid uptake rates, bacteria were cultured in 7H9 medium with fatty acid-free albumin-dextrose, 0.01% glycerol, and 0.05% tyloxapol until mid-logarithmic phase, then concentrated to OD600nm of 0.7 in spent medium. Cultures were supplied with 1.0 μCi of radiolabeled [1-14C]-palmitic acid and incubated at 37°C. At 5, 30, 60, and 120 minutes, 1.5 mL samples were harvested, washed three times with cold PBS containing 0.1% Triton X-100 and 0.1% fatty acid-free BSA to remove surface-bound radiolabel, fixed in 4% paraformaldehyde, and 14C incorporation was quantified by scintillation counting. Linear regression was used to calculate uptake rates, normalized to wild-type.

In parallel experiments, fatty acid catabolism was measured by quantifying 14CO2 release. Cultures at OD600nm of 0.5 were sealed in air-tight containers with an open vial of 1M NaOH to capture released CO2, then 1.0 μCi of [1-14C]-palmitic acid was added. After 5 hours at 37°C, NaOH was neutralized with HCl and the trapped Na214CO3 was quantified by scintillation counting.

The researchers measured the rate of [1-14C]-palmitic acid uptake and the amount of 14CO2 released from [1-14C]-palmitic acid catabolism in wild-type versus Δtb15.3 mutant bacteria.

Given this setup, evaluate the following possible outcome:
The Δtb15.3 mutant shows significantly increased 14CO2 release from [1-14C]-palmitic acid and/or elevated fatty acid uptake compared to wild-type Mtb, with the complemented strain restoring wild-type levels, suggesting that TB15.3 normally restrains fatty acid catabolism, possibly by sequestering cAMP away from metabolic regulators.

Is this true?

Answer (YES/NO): YES